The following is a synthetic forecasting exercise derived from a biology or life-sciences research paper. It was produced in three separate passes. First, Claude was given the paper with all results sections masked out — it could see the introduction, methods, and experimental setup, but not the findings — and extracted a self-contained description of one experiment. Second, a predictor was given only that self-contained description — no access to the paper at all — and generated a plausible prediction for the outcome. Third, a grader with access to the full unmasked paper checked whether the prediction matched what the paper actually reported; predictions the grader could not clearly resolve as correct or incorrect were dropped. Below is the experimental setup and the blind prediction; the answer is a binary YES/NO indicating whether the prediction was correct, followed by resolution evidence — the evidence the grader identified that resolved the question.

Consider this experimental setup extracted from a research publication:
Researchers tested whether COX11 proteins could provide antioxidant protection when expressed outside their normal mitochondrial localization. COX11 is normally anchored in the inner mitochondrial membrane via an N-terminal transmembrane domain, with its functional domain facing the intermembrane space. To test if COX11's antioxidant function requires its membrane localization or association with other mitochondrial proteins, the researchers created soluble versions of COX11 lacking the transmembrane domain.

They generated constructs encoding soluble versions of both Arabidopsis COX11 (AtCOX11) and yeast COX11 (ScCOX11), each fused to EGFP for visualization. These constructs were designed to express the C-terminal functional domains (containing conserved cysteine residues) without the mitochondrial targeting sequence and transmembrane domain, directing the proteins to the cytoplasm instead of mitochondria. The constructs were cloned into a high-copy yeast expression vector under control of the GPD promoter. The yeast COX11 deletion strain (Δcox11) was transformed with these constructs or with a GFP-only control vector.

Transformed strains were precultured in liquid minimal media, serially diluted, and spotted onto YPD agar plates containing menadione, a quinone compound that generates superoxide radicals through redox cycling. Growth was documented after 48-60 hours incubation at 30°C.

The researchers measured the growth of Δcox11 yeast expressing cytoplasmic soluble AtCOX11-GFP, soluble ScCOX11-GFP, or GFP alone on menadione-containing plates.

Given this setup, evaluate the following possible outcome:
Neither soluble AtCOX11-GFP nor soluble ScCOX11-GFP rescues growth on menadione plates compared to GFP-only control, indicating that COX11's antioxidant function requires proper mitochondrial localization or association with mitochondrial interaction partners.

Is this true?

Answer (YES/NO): NO